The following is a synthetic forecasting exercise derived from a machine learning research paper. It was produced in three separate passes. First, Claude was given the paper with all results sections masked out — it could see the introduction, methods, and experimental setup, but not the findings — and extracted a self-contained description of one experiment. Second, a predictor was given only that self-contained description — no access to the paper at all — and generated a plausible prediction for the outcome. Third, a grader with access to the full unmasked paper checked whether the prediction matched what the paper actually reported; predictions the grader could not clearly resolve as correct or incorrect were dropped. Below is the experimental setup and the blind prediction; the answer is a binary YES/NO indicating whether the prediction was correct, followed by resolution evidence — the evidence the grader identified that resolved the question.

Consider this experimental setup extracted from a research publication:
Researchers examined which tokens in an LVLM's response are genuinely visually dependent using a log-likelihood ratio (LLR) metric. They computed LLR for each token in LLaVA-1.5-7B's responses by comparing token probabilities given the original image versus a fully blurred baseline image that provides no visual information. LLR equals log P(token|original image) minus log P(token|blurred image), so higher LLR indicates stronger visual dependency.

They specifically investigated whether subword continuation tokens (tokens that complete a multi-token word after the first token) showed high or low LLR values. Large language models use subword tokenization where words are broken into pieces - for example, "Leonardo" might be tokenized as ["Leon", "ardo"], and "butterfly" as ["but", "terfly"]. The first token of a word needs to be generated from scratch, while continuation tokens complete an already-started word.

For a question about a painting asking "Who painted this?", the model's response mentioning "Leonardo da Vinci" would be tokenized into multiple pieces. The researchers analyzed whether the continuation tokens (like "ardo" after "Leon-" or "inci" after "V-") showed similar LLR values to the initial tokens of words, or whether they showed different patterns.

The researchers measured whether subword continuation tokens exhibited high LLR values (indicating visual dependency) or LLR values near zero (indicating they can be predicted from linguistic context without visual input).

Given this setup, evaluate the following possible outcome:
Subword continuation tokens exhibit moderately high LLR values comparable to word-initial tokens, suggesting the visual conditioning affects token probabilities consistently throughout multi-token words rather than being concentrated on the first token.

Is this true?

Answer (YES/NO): NO